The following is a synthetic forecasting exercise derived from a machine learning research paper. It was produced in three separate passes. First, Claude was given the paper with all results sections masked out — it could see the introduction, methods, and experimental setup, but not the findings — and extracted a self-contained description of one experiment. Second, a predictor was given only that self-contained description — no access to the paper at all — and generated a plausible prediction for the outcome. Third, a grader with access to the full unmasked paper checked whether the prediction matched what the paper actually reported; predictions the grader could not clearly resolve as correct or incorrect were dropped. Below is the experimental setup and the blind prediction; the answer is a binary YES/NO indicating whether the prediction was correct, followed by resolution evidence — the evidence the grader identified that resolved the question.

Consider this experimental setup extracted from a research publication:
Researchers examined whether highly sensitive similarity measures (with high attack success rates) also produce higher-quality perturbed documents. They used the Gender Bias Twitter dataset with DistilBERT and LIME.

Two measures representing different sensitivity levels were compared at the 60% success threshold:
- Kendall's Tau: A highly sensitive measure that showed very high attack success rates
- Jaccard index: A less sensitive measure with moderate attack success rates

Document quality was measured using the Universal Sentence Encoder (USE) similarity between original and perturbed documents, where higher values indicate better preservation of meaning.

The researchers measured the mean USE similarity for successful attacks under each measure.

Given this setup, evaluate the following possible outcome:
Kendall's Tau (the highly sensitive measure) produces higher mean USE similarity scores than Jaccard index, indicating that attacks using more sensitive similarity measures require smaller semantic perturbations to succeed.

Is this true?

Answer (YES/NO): YES